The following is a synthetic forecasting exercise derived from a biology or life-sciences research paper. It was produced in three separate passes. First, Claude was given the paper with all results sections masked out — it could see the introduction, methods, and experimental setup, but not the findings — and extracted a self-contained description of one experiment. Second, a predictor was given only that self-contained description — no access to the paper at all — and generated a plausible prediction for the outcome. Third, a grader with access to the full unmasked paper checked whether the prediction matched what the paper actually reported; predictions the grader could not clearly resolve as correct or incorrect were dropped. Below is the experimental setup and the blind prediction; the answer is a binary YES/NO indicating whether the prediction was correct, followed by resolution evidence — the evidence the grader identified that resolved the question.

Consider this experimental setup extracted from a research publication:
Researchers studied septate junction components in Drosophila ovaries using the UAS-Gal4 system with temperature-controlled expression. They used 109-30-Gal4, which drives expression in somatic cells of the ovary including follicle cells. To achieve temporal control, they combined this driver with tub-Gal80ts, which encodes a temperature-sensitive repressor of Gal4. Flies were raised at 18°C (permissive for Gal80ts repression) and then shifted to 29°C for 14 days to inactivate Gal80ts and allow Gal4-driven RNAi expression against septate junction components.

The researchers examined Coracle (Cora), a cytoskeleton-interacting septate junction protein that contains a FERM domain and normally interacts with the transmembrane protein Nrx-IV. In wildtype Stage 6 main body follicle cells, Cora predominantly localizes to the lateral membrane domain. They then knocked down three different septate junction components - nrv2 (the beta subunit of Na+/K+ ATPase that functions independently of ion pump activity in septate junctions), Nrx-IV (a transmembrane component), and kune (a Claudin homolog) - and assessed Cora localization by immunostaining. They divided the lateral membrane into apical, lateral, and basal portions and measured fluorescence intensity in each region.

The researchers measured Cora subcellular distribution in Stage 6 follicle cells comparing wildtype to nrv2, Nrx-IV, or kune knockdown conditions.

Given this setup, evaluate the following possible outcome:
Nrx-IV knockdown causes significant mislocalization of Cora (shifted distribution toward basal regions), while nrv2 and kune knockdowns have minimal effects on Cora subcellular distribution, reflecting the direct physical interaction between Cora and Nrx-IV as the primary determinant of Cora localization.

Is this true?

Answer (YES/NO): NO